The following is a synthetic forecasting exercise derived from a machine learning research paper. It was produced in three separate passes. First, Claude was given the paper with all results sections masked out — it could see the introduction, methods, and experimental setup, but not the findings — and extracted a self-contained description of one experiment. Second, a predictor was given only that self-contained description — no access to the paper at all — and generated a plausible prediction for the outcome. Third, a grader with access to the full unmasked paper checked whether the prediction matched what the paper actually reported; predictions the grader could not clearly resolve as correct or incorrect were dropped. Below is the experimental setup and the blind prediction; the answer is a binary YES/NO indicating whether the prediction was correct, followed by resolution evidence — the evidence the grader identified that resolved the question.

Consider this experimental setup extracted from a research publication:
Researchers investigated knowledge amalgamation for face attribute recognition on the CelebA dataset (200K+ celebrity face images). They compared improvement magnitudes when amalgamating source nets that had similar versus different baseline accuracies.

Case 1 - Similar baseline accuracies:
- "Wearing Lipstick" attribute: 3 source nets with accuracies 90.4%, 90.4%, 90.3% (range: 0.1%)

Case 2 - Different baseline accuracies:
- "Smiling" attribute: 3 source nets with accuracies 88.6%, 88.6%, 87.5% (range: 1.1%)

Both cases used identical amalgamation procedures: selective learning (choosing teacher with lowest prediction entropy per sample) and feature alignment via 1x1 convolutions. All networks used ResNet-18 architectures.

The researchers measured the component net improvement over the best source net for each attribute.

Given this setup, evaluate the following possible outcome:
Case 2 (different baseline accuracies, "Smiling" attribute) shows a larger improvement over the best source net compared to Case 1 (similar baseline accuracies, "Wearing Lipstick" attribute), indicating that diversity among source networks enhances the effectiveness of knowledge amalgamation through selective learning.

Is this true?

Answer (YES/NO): YES